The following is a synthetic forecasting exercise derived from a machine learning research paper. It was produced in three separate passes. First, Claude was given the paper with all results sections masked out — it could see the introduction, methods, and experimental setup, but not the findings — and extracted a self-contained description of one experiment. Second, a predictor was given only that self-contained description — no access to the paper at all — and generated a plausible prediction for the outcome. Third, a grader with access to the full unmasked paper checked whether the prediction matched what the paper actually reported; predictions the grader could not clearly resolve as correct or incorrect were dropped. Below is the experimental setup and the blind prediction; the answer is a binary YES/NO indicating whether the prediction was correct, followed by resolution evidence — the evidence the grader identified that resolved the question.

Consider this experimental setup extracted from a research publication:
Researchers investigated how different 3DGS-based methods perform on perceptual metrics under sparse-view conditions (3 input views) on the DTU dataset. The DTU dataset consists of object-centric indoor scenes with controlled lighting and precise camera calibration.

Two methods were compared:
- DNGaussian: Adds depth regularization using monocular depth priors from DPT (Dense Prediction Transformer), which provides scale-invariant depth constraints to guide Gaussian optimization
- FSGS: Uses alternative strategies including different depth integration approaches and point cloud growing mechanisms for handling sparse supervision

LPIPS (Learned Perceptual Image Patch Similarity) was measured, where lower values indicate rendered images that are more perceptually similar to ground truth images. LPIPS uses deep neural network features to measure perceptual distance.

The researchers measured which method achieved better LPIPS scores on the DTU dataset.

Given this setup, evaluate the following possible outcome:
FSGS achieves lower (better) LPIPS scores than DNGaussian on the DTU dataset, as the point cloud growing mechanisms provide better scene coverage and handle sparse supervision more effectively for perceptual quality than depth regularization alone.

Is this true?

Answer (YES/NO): YES